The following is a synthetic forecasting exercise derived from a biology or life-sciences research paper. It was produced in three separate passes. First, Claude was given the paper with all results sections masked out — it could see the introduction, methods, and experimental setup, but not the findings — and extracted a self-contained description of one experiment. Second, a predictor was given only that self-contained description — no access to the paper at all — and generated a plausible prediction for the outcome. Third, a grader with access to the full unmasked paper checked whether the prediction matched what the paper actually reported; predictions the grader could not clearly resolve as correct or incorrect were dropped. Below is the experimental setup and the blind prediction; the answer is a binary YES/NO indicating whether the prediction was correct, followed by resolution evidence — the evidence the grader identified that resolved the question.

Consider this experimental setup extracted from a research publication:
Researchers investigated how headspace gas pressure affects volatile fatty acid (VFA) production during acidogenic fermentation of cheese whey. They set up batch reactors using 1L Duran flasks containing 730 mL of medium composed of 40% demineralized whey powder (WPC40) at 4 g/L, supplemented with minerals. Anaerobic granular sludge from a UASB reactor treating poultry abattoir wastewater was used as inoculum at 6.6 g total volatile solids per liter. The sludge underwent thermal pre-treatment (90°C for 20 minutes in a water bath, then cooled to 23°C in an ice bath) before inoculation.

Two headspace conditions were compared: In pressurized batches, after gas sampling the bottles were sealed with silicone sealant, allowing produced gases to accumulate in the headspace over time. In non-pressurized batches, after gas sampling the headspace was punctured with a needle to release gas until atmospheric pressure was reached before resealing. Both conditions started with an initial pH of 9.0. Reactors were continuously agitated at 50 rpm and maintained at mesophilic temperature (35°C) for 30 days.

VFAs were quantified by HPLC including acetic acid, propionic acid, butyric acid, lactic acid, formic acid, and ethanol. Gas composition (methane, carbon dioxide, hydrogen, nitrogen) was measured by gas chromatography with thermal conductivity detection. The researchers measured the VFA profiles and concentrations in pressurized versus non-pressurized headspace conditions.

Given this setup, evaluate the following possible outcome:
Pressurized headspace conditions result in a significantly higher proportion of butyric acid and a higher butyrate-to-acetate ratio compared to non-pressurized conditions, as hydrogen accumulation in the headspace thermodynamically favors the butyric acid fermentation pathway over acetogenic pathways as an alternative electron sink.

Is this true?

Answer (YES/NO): NO